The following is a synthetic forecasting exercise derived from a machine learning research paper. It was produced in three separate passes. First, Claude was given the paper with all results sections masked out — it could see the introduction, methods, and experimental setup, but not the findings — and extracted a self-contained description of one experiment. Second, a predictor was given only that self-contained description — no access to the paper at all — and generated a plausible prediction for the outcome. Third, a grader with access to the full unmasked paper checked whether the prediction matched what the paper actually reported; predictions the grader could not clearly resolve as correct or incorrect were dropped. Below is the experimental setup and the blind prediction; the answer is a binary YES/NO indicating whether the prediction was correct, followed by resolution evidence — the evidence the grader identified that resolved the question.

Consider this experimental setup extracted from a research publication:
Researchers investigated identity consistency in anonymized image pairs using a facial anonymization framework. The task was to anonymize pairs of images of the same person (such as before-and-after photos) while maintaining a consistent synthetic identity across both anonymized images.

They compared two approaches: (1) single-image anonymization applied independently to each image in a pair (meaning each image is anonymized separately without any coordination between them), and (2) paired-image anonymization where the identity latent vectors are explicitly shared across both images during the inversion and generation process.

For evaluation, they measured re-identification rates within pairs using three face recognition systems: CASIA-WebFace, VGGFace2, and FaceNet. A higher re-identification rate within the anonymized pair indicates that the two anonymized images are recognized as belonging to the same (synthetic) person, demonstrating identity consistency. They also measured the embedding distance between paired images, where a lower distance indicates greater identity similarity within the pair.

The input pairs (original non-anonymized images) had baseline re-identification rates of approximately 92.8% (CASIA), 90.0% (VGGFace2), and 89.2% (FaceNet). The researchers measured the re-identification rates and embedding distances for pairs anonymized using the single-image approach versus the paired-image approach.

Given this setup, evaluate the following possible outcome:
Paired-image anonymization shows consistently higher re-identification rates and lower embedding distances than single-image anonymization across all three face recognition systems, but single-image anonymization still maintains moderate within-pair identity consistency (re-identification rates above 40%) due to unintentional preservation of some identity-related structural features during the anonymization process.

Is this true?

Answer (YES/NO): NO